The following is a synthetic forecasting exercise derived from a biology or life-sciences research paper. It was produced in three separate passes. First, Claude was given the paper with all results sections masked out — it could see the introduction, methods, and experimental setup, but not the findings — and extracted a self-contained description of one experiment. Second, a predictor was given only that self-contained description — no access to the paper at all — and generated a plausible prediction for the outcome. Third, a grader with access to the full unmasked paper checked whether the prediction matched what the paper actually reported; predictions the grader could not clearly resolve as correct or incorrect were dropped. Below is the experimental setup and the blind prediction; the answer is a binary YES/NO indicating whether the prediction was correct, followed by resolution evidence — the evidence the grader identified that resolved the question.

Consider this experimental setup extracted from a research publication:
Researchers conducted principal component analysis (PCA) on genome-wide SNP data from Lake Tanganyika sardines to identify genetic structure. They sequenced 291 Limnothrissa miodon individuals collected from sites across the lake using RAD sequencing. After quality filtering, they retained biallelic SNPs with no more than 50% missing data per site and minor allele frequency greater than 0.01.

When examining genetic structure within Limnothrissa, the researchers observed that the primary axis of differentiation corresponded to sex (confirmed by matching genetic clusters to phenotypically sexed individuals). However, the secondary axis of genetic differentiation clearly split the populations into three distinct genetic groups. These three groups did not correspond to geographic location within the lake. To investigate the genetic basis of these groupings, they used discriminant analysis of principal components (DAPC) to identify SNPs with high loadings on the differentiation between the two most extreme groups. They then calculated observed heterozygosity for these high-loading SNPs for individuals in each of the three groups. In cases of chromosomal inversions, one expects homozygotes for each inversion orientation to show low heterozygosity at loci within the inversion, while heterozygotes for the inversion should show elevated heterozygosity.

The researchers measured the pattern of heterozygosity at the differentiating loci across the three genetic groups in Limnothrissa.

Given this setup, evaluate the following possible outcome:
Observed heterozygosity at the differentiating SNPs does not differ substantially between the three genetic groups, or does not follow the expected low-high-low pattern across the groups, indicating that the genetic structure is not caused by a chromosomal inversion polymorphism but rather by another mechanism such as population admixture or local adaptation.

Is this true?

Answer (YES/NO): NO